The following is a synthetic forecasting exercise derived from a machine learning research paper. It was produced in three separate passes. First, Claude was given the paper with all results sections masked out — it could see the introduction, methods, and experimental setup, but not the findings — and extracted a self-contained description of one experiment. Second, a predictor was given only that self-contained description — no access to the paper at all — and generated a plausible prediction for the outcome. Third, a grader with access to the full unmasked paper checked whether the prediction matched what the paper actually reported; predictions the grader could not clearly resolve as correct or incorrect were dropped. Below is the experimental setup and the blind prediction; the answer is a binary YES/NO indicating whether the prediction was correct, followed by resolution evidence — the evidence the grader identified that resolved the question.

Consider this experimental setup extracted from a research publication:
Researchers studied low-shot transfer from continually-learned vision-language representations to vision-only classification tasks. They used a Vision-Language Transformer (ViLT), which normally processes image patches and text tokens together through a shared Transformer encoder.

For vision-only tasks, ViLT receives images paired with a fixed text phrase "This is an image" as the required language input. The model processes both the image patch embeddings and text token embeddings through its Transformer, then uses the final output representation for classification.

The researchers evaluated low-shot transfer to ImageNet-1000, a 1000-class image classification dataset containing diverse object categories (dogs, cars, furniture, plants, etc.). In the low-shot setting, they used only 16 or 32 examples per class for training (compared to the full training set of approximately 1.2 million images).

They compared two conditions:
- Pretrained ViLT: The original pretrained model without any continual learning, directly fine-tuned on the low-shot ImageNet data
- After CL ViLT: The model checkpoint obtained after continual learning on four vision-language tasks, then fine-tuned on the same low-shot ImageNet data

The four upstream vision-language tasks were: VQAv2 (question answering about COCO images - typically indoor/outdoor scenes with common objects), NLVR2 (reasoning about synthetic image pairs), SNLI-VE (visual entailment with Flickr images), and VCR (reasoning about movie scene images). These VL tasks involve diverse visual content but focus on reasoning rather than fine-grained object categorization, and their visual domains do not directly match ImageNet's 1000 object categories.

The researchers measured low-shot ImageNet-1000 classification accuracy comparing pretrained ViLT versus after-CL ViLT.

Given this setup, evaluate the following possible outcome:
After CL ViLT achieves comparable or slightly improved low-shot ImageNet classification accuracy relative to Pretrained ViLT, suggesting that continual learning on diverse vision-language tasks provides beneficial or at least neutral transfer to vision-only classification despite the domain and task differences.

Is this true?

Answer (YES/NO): NO